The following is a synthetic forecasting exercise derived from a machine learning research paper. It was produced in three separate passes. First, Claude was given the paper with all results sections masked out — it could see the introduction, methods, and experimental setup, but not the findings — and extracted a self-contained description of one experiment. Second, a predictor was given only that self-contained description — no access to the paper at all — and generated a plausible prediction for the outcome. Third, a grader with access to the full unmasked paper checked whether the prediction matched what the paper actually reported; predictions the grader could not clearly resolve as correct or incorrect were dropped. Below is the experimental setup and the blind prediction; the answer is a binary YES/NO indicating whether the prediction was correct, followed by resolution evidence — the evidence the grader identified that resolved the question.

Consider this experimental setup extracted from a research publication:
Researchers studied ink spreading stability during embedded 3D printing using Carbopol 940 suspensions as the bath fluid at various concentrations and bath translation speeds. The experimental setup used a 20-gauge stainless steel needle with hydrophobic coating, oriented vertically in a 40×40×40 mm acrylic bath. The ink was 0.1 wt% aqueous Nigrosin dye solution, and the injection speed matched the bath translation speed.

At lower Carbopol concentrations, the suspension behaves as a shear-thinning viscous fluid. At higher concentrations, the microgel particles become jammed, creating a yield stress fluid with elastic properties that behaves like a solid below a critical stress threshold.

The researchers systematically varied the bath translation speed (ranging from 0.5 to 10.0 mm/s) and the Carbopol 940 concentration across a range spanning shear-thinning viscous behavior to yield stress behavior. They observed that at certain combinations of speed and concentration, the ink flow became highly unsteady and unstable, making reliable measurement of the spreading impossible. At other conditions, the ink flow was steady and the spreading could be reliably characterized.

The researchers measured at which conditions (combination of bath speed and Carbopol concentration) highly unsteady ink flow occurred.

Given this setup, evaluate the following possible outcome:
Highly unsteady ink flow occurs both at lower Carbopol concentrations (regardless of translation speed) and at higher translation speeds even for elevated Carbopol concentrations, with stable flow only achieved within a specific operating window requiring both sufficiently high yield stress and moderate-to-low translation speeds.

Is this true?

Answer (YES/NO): NO